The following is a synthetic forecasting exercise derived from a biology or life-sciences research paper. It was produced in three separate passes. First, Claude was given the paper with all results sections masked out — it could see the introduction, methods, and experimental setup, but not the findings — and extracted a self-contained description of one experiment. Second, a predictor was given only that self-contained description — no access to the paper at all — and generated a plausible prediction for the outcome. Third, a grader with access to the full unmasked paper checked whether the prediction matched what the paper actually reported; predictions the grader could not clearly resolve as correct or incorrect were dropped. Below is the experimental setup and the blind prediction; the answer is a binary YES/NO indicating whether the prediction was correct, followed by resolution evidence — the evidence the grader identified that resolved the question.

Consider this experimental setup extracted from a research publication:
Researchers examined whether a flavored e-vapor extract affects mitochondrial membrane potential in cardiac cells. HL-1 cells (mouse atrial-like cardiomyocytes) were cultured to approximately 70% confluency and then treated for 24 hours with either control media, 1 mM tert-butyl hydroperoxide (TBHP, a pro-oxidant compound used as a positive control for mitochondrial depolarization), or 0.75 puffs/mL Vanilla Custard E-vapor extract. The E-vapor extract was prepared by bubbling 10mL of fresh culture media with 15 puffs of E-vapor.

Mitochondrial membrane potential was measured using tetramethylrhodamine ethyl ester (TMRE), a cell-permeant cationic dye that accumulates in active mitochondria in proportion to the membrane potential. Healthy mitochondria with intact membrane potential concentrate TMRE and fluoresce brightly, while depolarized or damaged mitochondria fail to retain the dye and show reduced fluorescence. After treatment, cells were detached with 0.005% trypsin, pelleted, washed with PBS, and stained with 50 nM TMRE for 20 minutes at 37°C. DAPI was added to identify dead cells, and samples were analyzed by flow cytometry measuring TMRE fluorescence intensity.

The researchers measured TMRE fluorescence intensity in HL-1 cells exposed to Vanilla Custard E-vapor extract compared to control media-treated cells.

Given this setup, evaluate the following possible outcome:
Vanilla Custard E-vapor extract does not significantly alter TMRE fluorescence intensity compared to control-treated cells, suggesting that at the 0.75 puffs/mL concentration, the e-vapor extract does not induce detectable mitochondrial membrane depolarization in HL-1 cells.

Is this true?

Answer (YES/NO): NO